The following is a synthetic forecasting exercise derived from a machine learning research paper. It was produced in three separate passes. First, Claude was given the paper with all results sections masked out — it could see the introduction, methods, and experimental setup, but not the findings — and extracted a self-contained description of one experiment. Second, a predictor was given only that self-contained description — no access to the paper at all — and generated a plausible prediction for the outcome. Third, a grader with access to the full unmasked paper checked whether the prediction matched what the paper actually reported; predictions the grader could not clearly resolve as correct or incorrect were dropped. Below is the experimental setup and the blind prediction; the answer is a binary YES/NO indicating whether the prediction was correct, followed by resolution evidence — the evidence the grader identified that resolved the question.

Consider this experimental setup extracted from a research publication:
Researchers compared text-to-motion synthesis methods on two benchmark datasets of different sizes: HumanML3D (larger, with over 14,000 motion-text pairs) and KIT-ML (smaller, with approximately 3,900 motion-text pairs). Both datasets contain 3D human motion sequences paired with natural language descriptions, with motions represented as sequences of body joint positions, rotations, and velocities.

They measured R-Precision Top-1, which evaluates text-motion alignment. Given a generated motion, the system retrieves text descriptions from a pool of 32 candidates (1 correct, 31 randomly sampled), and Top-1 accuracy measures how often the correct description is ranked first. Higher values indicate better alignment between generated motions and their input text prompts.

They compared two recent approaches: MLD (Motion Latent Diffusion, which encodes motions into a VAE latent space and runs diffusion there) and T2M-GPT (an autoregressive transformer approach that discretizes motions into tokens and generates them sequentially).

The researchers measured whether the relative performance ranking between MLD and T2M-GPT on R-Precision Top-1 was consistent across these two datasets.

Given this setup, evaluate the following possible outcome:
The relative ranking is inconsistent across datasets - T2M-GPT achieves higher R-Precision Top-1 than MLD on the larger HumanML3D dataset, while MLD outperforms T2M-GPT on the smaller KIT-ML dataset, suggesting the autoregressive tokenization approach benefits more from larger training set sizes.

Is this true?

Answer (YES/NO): NO